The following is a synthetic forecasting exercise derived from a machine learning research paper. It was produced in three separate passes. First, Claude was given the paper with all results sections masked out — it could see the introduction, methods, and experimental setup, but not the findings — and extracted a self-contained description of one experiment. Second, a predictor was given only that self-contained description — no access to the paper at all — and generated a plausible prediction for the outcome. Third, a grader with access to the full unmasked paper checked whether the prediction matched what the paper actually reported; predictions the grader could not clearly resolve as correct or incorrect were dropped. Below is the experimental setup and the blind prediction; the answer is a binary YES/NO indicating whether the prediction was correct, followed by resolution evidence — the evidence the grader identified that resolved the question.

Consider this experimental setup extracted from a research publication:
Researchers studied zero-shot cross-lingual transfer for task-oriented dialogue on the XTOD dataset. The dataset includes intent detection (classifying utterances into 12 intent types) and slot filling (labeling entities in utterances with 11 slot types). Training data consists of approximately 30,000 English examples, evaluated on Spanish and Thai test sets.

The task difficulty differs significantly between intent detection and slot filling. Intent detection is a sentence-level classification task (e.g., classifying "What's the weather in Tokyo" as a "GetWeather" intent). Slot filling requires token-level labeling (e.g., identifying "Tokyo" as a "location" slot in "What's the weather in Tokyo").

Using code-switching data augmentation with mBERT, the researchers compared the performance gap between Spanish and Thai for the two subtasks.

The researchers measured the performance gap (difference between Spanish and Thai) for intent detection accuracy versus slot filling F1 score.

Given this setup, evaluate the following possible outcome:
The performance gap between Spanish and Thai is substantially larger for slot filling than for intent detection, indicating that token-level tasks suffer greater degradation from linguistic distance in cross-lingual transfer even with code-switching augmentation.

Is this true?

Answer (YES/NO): YES